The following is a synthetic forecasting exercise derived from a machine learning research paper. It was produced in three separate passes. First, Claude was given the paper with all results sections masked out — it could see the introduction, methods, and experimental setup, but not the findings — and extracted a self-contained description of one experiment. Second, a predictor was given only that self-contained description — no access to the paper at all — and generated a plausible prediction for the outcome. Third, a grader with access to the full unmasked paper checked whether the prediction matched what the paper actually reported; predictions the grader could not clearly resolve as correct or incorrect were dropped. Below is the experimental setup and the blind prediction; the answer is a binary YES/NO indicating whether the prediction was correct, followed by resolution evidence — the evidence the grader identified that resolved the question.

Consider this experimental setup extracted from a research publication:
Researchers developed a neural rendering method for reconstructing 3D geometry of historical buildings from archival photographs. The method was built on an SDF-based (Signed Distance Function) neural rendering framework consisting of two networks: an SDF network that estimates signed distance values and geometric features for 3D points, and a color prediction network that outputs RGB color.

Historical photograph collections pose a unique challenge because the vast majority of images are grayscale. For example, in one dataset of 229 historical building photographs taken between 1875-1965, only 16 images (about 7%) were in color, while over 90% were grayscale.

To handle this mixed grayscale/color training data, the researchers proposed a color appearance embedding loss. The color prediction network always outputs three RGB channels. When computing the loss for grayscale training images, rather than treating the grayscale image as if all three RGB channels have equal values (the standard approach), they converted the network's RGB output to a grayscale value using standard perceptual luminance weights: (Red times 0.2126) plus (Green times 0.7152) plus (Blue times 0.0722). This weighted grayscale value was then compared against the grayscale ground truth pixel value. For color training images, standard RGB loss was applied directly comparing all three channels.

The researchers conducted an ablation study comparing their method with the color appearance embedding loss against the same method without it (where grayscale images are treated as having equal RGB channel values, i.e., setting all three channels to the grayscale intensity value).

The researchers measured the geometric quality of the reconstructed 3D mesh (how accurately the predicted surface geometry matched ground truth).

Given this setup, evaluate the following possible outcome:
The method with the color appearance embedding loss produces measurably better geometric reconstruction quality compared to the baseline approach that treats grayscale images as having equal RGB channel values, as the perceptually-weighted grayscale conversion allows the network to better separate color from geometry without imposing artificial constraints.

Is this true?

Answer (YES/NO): NO